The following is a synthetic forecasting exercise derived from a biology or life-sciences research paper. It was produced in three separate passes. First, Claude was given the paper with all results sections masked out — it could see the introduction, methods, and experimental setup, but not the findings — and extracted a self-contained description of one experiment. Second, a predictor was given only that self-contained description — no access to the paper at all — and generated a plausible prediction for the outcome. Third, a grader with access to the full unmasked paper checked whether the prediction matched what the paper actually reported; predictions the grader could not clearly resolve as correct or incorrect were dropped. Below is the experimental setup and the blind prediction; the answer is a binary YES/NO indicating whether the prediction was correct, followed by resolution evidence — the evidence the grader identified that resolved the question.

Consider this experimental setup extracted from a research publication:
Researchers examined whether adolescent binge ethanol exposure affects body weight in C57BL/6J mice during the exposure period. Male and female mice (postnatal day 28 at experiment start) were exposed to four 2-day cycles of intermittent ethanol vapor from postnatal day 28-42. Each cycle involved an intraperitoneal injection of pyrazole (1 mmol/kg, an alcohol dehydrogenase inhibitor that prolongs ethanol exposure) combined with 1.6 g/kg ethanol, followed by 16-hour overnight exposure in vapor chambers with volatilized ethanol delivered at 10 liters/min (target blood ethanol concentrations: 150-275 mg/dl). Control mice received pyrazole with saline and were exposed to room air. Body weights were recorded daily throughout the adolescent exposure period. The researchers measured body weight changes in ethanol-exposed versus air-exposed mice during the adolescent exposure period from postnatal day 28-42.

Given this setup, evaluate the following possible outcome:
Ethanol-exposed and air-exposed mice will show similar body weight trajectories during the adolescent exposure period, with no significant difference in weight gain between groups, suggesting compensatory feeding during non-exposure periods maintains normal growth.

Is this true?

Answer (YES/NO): NO